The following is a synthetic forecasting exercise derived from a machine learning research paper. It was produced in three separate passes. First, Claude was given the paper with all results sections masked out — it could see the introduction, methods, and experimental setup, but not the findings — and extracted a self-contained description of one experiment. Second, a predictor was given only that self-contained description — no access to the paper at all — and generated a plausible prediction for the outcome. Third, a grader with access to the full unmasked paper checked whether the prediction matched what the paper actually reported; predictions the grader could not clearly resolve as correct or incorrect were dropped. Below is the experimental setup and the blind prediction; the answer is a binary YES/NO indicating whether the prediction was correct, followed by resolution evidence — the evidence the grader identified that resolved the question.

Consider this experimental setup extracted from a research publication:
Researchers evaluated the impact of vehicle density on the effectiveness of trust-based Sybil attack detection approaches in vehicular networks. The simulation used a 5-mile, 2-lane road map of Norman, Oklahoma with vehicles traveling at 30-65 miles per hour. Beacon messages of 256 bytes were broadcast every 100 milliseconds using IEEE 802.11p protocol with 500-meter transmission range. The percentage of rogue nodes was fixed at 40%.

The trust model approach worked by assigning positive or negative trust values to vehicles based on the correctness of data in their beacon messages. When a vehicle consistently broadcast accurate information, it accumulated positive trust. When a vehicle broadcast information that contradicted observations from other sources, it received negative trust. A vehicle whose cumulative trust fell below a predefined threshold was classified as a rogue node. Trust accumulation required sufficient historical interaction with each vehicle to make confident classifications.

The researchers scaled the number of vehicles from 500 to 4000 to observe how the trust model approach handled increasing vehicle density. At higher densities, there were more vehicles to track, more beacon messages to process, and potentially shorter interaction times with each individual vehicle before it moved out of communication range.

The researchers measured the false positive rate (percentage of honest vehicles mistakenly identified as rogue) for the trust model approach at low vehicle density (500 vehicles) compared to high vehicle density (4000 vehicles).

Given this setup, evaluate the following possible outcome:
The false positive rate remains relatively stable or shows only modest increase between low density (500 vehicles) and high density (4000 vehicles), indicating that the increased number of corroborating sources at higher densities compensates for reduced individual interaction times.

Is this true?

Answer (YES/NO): NO